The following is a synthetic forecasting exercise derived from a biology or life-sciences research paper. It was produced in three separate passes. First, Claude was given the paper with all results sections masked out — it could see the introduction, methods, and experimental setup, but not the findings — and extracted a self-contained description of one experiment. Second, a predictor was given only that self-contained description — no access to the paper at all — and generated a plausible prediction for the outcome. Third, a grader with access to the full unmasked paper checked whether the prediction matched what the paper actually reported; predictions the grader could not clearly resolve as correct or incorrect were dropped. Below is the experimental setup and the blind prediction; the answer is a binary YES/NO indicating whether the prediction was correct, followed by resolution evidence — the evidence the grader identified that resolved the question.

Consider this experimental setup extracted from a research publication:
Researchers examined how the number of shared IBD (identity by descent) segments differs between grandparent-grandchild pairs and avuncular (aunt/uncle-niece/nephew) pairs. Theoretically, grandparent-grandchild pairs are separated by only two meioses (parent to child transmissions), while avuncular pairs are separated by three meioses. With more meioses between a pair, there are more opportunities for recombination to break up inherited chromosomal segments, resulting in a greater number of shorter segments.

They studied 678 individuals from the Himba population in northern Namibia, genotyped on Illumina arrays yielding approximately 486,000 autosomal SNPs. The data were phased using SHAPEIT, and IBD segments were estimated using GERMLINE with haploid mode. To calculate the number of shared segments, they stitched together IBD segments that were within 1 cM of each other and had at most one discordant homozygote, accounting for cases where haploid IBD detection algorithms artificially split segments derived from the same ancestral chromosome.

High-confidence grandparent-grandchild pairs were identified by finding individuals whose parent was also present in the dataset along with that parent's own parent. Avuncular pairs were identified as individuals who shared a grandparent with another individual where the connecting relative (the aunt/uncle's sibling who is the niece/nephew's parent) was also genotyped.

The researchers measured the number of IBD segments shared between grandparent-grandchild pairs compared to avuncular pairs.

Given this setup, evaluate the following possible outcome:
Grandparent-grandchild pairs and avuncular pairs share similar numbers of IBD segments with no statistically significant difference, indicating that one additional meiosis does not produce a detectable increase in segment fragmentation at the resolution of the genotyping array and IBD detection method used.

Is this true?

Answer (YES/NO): NO